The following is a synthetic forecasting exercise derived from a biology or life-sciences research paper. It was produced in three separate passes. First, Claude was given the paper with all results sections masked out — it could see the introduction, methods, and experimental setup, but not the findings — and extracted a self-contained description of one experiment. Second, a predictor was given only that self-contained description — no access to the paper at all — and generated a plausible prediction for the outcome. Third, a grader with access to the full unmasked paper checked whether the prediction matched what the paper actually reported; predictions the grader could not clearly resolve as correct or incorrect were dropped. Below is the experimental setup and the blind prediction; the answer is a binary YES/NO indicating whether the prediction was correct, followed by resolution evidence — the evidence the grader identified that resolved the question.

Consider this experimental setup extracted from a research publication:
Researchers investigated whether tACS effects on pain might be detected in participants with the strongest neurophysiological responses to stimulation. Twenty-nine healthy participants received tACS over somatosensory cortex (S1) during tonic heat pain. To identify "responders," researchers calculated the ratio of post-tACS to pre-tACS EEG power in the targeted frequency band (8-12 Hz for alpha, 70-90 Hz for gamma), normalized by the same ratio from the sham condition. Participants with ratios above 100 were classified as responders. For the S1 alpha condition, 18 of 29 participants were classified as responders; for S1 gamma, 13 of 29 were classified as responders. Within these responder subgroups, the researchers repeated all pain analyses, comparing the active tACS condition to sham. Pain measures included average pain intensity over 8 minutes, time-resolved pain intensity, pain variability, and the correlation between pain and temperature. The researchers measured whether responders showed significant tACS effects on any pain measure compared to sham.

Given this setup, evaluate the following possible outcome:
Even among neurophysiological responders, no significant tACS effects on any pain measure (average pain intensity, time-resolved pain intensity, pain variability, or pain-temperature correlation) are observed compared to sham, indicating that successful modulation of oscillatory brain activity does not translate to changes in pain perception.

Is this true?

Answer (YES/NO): YES